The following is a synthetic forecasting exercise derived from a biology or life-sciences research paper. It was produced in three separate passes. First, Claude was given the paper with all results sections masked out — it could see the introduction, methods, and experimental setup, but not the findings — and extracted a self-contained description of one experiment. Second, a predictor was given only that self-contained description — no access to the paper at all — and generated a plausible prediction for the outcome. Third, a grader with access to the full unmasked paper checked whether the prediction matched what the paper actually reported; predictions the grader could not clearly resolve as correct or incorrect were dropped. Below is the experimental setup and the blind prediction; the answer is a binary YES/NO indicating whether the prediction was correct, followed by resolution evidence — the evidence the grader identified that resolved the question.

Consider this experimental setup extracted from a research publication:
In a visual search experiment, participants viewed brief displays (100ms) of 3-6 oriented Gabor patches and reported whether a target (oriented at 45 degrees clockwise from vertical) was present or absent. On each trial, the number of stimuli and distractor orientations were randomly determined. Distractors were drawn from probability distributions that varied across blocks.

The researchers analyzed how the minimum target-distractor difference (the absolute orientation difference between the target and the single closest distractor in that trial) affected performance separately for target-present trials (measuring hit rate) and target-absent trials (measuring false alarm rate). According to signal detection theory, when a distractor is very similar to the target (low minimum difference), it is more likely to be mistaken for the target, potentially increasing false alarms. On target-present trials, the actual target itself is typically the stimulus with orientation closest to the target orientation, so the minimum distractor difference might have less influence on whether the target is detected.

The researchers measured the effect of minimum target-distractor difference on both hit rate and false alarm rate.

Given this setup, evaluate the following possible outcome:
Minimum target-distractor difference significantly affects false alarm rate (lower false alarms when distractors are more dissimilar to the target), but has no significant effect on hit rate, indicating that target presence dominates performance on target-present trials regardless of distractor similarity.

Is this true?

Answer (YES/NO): NO